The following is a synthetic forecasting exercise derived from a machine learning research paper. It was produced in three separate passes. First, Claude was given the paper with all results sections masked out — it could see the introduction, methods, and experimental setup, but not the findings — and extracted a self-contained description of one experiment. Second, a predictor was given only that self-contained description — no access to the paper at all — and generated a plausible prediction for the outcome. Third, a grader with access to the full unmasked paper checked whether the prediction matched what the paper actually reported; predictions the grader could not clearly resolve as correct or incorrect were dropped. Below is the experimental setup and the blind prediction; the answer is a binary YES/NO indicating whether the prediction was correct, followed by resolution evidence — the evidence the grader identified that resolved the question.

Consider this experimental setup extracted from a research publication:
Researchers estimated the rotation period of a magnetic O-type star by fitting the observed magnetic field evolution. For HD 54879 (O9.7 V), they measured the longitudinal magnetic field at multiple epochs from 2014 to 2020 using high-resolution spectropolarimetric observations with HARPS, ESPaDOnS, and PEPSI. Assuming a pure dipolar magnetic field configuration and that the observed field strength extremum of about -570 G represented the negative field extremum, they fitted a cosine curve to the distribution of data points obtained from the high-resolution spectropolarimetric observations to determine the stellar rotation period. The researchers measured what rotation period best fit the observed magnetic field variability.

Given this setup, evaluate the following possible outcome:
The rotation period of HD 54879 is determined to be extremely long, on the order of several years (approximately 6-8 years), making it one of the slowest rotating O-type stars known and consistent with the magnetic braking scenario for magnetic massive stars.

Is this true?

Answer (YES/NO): YES